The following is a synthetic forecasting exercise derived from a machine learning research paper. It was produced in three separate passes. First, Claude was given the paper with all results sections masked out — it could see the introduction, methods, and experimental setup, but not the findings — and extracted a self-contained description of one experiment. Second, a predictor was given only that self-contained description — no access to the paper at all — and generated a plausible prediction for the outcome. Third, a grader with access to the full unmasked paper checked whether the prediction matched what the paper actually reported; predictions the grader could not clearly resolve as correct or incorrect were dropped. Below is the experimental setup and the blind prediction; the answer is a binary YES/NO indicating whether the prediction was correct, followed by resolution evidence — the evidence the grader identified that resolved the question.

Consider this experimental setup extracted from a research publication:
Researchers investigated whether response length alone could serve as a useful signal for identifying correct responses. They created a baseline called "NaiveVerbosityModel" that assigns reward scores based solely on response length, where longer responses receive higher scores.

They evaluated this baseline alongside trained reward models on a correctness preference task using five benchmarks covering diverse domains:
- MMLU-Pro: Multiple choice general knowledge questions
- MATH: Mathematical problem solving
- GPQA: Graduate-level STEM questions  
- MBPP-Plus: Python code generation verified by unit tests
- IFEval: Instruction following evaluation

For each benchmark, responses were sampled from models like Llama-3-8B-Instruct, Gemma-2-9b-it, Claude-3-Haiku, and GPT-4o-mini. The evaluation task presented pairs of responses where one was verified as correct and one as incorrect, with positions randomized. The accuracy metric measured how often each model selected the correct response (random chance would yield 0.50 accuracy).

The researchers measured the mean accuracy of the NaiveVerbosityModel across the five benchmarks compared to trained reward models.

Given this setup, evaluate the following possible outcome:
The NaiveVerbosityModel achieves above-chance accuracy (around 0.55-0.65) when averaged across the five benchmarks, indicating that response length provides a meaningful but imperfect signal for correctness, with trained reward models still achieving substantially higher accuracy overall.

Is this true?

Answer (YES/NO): NO